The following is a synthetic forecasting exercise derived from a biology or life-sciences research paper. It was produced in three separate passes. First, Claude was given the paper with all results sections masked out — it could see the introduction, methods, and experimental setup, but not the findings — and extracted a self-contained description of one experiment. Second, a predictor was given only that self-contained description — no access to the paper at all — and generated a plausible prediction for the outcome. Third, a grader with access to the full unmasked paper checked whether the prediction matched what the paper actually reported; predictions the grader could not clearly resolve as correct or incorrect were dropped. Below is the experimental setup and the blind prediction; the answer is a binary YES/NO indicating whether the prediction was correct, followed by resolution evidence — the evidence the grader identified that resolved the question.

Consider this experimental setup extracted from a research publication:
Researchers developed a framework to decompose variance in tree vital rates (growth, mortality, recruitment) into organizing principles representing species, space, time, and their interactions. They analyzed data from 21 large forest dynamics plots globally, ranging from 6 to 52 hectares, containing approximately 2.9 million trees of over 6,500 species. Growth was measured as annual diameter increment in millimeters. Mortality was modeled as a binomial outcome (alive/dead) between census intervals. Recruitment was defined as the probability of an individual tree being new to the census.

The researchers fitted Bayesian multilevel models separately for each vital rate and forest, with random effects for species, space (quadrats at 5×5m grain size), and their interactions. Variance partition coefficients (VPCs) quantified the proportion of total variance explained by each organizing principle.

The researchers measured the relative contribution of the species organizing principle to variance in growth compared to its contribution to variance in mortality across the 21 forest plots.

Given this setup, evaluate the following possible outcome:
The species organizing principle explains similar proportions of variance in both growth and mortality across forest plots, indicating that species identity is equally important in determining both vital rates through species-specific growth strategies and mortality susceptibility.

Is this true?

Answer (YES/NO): YES